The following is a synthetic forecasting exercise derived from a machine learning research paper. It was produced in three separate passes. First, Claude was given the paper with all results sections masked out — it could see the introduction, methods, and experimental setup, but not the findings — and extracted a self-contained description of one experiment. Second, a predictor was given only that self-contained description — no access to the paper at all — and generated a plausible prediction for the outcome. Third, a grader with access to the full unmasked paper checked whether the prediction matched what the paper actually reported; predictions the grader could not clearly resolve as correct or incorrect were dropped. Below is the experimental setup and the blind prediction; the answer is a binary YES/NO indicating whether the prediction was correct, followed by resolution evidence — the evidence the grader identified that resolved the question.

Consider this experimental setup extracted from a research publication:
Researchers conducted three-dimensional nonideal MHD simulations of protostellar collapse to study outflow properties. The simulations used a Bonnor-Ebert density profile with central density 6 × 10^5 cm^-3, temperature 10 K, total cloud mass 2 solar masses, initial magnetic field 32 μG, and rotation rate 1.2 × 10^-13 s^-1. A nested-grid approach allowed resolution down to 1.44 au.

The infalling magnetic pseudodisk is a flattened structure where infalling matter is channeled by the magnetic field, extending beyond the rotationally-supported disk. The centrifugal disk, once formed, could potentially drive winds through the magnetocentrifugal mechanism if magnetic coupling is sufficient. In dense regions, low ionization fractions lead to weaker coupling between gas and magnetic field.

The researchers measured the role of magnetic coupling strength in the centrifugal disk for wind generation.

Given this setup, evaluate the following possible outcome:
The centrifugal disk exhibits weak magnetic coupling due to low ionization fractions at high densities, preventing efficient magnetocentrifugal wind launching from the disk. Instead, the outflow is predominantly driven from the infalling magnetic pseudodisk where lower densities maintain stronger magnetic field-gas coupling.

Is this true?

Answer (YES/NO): YES